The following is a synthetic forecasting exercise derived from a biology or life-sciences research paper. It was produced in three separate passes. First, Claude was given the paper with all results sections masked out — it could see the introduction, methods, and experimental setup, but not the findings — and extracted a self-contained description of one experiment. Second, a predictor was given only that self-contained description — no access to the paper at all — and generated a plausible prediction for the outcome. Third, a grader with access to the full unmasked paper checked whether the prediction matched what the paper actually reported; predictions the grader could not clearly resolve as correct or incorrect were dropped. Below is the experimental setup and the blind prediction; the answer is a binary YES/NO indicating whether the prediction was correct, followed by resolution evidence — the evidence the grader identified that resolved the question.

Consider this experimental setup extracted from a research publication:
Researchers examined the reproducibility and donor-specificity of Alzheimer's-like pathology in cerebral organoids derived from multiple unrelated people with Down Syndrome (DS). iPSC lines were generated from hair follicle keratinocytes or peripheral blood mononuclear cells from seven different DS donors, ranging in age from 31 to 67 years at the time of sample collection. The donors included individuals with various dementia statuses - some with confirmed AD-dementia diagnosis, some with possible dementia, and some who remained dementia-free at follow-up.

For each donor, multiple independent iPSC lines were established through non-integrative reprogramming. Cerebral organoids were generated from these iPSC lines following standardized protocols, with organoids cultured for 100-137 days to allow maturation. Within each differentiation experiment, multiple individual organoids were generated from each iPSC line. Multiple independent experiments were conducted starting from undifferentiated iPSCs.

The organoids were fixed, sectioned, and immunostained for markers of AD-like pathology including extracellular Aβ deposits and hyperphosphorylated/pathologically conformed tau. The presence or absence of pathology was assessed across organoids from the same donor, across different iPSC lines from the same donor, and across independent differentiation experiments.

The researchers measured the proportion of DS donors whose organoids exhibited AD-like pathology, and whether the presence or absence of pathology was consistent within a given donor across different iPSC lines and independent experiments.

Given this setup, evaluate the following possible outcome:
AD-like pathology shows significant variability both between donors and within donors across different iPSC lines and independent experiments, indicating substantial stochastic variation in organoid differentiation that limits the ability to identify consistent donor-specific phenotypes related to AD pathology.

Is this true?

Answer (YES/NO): NO